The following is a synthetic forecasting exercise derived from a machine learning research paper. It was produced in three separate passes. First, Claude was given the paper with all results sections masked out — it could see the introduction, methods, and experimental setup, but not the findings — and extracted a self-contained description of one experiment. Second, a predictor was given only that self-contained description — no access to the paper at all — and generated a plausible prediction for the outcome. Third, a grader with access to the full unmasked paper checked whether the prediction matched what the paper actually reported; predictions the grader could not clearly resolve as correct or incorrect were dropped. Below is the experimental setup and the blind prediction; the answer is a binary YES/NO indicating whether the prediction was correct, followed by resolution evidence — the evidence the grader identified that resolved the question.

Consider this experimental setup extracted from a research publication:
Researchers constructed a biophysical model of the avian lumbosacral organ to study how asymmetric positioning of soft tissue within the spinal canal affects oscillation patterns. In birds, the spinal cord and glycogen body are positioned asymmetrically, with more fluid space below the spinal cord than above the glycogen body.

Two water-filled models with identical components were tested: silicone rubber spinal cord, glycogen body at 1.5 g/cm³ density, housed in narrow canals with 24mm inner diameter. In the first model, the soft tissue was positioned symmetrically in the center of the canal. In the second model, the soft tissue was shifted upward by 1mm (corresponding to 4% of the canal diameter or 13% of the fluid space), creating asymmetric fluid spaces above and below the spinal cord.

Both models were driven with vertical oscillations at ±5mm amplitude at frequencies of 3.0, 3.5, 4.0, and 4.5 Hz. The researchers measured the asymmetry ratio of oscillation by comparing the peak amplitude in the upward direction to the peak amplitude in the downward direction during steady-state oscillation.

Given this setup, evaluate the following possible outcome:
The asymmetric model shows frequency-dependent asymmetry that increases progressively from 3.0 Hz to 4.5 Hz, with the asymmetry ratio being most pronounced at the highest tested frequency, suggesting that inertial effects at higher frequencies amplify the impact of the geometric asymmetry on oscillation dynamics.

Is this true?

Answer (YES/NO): NO